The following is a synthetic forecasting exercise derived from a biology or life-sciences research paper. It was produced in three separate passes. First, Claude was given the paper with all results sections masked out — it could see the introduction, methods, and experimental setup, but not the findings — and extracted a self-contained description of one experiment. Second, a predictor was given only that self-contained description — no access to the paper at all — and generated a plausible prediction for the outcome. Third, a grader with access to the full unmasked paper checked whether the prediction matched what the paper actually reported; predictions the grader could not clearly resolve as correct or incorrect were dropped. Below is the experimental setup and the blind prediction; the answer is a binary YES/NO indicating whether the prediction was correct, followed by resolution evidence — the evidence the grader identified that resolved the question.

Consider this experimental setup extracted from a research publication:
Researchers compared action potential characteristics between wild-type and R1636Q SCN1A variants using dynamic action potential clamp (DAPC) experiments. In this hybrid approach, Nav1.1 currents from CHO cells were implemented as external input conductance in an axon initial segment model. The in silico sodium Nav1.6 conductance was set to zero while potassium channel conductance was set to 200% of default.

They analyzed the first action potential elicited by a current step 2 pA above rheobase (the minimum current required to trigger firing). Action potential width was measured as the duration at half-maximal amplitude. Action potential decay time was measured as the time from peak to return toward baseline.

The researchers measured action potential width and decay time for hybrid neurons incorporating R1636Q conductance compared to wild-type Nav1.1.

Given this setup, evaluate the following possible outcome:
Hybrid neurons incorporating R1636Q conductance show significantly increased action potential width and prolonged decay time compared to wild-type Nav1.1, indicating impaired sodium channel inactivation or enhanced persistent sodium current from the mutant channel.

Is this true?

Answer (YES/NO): YES